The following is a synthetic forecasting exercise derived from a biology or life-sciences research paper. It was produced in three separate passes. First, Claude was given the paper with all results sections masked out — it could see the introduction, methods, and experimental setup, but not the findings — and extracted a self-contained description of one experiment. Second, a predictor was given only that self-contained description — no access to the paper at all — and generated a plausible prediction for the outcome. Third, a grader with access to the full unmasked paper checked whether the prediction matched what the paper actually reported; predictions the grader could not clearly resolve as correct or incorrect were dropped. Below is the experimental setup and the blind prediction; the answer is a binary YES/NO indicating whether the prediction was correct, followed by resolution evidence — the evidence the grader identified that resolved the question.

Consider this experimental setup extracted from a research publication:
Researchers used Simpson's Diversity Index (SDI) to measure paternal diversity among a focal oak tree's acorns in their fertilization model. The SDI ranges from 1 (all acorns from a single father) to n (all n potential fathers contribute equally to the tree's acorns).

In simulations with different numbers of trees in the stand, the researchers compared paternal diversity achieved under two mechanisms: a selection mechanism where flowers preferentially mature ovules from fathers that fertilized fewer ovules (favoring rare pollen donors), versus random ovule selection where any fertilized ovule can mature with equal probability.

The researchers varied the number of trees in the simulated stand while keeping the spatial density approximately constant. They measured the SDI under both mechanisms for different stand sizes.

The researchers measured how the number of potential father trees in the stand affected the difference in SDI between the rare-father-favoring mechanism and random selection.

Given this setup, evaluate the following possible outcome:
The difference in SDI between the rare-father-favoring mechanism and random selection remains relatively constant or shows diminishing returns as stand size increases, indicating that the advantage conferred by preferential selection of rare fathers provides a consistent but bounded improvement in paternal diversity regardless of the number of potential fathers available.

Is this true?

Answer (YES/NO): NO